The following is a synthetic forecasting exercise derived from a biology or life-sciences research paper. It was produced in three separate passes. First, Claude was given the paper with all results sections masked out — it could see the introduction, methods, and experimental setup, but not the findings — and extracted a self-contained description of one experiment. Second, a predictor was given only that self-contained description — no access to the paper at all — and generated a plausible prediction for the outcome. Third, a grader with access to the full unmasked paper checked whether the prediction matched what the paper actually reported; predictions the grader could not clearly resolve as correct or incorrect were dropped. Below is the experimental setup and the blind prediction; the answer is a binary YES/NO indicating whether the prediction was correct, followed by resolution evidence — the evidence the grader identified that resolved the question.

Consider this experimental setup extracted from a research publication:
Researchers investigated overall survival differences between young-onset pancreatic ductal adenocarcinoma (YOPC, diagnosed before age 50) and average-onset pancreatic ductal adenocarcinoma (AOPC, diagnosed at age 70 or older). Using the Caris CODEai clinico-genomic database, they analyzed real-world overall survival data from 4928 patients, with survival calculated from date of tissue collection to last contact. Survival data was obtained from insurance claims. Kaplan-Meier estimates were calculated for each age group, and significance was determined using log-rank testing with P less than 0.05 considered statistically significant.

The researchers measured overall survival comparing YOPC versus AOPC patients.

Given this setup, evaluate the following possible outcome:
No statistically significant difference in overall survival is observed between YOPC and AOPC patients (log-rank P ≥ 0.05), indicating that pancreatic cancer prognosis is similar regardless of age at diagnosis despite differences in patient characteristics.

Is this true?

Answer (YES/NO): NO